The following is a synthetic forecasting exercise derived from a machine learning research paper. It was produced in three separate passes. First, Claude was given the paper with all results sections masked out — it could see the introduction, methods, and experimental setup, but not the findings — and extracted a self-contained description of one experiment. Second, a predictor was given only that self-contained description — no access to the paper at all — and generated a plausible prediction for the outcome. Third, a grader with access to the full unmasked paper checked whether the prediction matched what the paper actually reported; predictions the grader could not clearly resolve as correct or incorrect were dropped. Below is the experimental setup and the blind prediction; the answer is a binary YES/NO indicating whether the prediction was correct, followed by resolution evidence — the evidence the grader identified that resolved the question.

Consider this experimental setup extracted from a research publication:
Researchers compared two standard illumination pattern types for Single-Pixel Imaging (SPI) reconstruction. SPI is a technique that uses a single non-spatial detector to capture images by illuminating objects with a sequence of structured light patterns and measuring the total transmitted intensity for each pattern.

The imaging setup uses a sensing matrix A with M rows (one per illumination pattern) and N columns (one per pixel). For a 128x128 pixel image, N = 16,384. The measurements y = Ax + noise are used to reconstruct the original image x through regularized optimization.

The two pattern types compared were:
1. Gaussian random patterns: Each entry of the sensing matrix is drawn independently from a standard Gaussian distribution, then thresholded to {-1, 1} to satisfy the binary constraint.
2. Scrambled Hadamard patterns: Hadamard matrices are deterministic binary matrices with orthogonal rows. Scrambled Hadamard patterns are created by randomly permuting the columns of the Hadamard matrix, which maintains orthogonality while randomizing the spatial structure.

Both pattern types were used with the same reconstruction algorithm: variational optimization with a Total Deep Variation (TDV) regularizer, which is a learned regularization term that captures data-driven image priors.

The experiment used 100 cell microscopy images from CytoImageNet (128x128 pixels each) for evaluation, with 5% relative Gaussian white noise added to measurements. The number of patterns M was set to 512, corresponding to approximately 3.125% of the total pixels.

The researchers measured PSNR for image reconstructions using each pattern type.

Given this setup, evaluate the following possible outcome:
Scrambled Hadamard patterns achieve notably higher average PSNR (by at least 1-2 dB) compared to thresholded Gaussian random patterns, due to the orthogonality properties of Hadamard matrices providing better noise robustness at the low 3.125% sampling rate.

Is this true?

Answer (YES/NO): NO